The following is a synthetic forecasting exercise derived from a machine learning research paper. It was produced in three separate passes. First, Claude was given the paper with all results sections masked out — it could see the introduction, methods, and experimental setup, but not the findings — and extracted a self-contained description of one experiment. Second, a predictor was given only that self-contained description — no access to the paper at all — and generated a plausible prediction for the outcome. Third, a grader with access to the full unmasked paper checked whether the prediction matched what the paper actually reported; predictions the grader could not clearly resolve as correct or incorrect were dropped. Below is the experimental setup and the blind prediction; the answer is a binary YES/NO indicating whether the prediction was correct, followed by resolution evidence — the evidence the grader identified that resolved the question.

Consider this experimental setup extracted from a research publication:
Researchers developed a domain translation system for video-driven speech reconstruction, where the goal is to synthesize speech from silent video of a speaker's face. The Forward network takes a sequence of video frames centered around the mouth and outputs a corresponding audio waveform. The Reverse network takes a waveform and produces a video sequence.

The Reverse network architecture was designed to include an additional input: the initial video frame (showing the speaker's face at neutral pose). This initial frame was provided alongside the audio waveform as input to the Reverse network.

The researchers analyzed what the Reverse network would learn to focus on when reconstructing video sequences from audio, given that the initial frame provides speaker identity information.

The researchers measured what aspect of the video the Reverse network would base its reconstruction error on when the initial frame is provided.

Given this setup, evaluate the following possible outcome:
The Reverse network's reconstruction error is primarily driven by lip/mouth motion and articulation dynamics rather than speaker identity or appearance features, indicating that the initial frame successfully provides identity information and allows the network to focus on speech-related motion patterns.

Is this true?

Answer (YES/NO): YES